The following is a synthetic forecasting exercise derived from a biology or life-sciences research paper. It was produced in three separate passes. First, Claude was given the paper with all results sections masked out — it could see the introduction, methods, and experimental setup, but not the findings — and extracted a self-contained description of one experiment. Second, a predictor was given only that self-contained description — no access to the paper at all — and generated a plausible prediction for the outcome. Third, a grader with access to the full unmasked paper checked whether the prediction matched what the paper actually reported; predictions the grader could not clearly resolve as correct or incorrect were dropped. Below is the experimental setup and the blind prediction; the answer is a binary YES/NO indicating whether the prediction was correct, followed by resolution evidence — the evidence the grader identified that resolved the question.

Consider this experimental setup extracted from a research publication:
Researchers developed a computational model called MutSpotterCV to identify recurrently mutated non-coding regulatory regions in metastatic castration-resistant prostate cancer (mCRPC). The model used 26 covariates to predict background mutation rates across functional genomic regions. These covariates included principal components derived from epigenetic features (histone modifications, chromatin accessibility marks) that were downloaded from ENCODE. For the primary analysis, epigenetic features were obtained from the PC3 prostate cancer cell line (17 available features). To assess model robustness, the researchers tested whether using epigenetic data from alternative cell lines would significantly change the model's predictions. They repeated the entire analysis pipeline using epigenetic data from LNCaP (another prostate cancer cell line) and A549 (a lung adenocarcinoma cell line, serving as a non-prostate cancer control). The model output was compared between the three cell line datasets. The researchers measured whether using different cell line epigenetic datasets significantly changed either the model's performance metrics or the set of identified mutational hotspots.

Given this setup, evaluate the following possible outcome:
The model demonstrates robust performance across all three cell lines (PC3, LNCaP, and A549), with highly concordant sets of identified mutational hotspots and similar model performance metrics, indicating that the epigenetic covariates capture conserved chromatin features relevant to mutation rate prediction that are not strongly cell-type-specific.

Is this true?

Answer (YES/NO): NO